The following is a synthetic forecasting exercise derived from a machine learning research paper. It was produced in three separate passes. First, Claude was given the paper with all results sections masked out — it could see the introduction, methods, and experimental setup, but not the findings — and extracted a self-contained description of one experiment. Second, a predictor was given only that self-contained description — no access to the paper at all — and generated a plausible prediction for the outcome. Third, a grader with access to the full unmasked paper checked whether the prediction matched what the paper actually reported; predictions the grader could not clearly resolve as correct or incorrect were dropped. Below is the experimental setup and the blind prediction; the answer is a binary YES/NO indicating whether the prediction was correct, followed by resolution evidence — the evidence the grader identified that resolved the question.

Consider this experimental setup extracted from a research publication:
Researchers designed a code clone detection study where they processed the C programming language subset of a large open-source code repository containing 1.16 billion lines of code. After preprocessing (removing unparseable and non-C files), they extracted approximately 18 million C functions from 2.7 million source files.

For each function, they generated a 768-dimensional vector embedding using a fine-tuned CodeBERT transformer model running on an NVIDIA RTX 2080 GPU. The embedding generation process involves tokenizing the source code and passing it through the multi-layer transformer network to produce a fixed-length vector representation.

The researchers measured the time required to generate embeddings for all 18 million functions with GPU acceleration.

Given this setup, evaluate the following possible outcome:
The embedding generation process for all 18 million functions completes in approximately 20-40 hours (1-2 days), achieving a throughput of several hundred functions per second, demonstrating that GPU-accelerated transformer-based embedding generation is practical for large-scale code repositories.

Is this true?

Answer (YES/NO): NO